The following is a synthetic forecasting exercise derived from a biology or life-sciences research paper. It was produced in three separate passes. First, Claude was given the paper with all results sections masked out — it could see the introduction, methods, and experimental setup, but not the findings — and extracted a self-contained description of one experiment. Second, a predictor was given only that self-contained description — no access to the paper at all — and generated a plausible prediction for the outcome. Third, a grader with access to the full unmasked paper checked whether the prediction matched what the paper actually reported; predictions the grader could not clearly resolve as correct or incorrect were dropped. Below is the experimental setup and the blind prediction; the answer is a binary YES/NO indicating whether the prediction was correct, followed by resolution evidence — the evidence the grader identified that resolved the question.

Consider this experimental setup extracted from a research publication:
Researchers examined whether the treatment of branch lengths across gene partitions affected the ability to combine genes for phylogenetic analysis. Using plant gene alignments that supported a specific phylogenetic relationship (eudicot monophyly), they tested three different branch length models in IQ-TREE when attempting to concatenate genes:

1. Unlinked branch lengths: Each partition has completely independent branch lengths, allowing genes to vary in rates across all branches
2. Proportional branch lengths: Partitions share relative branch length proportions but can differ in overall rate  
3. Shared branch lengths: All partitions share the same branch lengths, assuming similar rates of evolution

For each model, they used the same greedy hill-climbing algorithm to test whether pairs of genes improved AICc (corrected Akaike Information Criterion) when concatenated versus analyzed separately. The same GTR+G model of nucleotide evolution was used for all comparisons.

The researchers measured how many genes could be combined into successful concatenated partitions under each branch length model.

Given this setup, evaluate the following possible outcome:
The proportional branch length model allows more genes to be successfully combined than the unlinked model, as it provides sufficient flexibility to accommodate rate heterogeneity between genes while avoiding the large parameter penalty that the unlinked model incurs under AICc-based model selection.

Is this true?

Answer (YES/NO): NO